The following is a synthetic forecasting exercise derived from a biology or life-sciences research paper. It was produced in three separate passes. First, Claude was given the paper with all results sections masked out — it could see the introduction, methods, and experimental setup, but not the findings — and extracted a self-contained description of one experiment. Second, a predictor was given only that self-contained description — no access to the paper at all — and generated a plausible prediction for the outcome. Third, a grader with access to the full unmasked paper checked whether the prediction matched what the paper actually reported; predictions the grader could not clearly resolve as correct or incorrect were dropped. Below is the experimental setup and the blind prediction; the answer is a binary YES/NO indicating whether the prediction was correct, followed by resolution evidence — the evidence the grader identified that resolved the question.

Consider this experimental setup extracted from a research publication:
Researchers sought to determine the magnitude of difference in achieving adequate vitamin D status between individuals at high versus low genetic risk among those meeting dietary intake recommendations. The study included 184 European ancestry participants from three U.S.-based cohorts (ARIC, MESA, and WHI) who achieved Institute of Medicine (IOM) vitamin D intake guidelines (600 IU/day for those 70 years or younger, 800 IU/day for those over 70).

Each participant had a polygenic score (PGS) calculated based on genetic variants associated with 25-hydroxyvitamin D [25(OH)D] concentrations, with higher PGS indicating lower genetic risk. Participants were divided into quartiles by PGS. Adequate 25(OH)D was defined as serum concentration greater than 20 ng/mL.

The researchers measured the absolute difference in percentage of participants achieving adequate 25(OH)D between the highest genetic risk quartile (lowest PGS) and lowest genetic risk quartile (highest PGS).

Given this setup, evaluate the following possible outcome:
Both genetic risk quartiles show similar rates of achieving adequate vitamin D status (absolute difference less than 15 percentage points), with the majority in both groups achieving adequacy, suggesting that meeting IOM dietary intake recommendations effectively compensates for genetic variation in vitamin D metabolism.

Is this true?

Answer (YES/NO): NO